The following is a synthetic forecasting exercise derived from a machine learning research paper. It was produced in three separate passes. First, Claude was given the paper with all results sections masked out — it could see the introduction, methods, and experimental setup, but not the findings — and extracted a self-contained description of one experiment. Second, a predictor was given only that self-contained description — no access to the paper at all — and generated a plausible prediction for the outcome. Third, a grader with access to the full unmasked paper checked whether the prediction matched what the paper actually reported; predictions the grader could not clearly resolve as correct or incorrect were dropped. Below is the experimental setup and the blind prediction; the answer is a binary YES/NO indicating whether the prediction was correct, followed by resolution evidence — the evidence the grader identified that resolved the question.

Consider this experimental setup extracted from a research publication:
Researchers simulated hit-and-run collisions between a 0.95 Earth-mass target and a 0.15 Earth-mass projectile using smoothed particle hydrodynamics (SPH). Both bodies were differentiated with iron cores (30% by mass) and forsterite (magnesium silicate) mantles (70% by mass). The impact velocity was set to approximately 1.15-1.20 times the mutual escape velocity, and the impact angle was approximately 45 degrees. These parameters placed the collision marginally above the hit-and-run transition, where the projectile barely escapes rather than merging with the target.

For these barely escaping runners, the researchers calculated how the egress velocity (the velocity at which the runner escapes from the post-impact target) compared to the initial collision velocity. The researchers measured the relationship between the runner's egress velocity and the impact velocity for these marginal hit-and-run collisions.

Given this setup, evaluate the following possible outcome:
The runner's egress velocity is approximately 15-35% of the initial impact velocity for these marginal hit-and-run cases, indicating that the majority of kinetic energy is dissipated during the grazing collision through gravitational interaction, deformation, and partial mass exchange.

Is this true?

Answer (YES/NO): NO